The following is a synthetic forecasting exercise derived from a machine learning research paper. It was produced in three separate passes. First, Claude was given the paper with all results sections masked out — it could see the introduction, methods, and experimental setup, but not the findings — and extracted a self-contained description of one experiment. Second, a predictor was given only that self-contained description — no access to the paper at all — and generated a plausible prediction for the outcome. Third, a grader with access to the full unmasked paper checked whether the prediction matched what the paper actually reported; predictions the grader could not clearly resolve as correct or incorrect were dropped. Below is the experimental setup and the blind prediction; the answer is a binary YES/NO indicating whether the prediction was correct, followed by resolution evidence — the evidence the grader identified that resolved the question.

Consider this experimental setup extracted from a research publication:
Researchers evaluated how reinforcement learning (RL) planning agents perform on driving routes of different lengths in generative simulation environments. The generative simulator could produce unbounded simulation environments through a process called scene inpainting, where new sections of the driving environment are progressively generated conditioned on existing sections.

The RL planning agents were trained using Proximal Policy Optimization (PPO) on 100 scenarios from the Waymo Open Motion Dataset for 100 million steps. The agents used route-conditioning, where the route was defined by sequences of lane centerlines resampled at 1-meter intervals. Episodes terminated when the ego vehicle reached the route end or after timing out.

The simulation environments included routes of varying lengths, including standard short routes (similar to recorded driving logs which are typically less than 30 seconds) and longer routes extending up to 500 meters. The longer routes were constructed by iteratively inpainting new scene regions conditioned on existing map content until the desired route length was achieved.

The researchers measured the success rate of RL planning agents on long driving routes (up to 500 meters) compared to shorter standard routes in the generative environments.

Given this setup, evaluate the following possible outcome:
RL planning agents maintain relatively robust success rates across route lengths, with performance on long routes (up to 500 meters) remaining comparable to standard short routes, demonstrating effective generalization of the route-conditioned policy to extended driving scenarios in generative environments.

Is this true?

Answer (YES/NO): NO